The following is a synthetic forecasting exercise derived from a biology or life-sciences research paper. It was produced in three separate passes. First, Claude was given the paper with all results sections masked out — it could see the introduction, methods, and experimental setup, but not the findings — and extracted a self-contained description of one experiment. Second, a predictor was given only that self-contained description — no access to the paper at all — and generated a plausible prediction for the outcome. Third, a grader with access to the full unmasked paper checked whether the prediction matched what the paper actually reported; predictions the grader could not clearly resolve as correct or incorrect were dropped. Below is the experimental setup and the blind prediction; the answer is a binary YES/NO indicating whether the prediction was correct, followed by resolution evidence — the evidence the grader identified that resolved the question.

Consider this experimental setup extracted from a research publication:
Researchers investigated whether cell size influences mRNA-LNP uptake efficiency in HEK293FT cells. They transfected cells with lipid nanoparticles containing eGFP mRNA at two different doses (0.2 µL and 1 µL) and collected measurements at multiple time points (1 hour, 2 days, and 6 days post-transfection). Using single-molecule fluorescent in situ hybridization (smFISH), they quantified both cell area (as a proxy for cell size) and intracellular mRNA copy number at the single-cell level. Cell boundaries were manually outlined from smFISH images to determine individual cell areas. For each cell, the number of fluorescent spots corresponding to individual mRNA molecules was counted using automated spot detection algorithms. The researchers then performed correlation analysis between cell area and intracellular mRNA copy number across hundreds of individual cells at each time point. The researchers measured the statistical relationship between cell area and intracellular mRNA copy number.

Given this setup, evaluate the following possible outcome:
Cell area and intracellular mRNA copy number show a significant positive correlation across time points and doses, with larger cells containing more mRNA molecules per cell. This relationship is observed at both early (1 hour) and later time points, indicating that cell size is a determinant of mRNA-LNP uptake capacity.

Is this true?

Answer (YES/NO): NO